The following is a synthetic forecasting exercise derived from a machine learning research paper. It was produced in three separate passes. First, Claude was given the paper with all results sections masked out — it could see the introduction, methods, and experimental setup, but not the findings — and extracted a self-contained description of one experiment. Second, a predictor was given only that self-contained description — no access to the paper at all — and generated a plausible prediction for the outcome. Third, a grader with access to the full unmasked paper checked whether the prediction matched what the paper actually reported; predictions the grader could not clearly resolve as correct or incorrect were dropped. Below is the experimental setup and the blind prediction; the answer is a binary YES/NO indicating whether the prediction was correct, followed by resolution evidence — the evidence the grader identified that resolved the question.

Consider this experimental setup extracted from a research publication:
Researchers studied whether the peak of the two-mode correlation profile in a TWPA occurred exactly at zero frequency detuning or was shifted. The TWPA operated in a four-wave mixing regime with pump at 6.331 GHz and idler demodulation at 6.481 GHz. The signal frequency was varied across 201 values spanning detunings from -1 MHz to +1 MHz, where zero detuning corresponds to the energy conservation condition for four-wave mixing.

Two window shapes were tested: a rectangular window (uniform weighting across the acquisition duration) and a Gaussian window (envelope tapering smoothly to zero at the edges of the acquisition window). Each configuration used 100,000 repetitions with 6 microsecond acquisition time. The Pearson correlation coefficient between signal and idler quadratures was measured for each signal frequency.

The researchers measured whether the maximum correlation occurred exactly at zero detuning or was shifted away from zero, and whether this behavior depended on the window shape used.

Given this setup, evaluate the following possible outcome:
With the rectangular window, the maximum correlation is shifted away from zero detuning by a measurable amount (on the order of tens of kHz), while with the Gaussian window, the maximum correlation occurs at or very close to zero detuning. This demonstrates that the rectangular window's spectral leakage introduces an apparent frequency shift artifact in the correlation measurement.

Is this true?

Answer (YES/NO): NO